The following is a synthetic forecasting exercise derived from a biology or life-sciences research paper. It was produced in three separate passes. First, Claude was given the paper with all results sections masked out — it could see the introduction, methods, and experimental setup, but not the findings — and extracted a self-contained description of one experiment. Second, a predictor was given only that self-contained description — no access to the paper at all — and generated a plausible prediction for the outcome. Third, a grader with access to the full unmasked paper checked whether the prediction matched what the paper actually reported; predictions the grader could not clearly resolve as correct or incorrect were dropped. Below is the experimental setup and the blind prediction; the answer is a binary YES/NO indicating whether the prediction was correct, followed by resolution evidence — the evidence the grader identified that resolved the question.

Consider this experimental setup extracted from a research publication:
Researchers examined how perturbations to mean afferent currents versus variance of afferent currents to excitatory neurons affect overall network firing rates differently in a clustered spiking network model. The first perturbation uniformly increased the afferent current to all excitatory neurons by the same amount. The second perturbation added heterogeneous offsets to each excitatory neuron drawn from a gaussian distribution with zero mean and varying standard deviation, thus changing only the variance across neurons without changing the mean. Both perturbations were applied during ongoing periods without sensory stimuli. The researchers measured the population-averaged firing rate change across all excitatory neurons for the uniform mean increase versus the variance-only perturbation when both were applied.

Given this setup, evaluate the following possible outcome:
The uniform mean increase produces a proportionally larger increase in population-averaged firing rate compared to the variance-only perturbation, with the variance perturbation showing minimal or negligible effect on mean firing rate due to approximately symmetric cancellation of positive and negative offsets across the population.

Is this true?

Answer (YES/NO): NO